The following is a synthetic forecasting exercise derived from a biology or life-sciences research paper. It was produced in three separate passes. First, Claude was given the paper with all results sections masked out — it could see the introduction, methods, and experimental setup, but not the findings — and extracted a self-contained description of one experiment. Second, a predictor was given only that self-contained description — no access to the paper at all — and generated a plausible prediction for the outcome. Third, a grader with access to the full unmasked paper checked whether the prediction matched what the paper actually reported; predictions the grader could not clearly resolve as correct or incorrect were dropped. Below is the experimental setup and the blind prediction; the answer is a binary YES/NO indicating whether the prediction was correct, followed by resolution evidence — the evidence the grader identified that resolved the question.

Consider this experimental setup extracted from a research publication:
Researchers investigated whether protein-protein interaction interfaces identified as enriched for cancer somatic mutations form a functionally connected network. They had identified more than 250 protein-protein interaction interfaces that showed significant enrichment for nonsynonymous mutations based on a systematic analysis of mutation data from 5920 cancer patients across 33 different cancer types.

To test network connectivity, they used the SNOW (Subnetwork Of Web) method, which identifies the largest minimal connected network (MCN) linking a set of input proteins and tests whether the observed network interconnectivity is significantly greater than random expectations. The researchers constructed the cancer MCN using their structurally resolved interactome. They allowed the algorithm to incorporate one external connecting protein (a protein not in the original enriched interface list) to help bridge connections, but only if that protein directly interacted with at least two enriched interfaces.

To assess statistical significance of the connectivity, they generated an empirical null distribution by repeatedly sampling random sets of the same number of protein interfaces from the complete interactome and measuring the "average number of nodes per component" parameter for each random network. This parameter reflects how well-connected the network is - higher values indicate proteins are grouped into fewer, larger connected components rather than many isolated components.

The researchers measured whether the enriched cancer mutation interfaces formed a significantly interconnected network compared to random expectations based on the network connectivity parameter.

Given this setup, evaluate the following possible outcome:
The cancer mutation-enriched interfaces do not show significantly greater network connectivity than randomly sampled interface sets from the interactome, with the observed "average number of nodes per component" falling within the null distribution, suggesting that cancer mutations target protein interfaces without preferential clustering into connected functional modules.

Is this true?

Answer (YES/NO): NO